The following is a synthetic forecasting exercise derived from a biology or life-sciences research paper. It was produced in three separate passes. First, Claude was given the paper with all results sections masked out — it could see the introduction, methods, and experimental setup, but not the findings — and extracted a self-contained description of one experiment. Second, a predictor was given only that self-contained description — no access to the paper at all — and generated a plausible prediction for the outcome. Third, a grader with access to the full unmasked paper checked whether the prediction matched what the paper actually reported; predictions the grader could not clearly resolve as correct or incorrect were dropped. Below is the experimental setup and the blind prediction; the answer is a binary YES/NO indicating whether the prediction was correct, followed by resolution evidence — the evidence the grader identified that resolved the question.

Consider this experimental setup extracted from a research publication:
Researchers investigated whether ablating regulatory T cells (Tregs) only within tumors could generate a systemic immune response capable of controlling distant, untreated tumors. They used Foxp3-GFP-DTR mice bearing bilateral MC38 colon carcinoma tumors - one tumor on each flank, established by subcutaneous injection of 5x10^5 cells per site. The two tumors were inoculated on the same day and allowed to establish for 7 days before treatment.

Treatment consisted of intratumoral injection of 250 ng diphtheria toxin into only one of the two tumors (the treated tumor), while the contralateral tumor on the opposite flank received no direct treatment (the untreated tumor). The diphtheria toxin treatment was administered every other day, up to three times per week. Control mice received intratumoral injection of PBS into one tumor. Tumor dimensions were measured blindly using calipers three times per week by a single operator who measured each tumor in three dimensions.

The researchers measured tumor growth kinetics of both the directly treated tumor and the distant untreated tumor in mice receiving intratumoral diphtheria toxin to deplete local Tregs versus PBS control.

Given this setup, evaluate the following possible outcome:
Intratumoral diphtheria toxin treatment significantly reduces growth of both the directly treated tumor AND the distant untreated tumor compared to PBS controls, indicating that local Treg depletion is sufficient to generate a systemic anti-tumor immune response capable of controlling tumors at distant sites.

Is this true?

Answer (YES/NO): YES